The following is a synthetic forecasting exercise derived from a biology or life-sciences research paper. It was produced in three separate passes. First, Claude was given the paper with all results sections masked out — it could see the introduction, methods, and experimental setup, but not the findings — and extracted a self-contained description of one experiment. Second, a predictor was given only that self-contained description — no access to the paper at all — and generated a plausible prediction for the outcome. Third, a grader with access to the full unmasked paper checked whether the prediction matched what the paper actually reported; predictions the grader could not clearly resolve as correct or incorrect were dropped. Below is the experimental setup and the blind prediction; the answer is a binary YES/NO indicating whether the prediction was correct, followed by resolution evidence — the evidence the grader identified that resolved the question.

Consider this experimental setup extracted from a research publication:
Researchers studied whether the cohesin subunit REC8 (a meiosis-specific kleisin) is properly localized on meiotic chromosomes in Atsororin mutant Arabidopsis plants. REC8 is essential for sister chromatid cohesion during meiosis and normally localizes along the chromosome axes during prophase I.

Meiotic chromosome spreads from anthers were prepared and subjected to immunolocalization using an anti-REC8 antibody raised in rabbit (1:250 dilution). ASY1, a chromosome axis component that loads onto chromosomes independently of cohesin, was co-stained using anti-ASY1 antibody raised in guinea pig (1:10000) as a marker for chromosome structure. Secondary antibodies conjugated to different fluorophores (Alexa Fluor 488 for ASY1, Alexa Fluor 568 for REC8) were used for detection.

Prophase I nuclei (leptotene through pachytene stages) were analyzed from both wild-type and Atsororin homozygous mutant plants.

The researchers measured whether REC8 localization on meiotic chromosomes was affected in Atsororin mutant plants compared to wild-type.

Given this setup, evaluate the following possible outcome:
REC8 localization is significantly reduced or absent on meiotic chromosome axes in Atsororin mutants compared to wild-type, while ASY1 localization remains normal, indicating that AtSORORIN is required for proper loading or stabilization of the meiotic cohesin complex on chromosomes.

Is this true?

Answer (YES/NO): NO